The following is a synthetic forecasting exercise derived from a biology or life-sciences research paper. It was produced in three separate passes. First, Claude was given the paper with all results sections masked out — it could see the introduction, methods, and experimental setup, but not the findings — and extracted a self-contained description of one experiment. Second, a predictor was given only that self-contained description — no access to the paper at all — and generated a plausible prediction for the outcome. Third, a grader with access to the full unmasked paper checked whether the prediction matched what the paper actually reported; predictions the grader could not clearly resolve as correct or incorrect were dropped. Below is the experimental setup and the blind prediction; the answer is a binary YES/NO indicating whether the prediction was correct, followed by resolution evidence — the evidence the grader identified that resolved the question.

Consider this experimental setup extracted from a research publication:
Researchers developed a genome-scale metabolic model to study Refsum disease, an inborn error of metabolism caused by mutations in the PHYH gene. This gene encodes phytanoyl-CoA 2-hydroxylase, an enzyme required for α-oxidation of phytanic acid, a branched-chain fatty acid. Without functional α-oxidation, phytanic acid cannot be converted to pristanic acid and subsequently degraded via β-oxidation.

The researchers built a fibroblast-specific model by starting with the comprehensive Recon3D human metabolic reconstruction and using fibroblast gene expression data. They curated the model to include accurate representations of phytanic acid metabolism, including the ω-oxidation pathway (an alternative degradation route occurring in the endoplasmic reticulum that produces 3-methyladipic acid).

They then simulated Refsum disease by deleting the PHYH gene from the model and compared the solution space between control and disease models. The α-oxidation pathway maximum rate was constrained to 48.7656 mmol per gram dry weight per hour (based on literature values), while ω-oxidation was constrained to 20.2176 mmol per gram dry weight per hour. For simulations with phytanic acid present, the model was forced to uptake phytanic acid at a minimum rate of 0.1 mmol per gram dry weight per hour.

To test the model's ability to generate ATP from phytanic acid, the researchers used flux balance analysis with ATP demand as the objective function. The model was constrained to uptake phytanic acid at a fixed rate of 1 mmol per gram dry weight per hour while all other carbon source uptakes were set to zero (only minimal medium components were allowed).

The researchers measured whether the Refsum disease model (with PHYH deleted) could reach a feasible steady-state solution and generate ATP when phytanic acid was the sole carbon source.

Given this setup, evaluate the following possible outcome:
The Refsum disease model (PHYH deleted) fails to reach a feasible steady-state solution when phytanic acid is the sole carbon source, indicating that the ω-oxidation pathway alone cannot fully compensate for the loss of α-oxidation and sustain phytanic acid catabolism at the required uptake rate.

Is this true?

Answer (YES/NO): YES